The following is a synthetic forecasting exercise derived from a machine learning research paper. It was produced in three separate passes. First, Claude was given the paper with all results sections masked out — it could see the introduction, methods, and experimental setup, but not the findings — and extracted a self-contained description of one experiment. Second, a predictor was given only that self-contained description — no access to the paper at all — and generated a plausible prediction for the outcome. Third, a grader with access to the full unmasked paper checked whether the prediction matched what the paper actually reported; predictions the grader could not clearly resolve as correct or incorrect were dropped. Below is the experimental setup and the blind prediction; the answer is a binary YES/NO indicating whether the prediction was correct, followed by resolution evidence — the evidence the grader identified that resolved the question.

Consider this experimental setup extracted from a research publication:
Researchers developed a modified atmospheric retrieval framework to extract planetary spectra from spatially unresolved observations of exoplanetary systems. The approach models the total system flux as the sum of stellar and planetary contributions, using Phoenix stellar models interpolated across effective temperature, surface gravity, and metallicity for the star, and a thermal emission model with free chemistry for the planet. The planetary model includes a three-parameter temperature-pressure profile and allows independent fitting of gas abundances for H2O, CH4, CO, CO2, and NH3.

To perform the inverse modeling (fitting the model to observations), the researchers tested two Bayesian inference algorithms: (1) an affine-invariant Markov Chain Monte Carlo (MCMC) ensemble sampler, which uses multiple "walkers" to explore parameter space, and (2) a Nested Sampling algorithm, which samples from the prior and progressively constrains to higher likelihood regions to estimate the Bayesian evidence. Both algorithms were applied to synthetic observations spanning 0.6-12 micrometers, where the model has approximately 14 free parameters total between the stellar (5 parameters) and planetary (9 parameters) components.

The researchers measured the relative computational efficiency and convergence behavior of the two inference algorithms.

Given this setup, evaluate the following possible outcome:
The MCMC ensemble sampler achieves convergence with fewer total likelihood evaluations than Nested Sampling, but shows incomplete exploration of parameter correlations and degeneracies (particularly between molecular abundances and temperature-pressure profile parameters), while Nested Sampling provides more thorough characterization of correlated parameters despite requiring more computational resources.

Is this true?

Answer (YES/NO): NO